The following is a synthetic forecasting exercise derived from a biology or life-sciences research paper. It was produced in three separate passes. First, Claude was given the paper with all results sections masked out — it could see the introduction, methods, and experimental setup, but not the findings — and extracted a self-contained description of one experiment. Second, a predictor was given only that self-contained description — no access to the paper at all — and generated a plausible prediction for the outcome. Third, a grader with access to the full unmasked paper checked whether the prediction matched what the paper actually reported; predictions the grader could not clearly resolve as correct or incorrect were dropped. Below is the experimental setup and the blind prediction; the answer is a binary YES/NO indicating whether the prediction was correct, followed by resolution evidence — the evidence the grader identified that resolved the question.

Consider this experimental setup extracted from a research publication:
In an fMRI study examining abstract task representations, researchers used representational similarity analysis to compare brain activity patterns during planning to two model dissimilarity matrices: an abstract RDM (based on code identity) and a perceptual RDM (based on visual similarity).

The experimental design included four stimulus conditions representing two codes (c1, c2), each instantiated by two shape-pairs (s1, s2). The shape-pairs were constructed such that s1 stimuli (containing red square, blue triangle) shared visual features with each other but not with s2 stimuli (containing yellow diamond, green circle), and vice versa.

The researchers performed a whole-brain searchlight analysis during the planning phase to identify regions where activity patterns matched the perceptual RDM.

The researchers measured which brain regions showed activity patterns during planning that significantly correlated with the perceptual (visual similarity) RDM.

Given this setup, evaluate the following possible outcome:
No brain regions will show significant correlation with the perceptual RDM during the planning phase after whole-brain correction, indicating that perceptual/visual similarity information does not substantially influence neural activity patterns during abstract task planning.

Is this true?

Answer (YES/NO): NO